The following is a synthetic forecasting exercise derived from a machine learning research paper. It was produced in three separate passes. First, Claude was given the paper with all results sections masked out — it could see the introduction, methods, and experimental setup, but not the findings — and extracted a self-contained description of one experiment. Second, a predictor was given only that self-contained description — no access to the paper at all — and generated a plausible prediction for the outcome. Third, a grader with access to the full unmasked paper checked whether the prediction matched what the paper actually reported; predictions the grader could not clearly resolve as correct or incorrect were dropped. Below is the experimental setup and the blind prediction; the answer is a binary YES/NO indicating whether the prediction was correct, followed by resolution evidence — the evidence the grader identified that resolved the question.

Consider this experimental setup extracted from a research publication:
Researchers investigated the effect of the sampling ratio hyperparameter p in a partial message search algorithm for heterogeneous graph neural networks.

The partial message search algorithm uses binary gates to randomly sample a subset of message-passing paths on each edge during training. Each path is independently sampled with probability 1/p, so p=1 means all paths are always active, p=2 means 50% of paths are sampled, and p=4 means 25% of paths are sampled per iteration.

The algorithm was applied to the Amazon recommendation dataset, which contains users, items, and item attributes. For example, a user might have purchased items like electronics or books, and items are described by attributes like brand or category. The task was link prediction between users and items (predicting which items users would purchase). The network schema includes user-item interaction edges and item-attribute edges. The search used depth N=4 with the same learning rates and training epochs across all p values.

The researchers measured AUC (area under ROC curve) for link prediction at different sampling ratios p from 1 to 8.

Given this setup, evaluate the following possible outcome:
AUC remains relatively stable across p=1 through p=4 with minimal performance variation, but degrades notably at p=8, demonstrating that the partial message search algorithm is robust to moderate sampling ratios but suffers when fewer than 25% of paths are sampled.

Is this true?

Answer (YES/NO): NO